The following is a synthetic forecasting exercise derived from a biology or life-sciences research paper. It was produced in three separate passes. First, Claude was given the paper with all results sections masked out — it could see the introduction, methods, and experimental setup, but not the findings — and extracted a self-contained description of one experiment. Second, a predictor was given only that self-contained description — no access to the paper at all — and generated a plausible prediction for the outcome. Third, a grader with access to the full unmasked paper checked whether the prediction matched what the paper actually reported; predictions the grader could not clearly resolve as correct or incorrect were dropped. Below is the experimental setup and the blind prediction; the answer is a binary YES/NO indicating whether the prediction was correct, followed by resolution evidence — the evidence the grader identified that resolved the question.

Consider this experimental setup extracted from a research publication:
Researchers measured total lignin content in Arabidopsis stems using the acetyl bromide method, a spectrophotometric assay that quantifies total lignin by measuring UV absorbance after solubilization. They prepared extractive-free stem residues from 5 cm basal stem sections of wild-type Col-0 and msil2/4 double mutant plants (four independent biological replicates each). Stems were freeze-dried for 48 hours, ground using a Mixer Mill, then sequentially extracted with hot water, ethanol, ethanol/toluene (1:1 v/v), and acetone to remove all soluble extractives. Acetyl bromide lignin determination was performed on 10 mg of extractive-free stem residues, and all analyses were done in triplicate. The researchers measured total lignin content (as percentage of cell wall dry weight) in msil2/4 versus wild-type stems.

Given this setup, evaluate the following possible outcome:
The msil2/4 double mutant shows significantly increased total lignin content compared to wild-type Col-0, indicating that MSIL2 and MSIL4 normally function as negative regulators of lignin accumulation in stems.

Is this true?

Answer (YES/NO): NO